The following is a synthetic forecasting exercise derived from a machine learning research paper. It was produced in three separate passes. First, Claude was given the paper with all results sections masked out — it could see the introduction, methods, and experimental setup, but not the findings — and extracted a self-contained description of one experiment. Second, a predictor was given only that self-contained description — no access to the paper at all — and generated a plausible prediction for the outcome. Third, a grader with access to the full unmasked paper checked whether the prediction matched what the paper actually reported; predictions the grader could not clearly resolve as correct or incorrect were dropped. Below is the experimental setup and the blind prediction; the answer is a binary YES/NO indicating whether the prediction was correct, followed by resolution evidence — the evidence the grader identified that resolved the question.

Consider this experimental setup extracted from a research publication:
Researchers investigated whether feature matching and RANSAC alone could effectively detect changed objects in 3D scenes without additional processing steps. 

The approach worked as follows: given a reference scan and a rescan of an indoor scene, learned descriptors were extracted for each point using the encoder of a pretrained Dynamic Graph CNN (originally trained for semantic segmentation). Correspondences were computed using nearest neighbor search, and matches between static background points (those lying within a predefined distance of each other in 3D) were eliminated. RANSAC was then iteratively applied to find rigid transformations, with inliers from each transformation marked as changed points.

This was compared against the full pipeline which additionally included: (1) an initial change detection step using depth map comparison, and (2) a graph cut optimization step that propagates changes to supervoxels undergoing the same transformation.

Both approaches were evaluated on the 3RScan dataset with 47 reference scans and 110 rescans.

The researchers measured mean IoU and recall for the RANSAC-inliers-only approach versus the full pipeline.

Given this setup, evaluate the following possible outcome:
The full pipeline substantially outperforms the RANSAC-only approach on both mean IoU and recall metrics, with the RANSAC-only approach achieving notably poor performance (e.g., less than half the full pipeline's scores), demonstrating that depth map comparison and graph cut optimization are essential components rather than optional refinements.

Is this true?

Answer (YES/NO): YES